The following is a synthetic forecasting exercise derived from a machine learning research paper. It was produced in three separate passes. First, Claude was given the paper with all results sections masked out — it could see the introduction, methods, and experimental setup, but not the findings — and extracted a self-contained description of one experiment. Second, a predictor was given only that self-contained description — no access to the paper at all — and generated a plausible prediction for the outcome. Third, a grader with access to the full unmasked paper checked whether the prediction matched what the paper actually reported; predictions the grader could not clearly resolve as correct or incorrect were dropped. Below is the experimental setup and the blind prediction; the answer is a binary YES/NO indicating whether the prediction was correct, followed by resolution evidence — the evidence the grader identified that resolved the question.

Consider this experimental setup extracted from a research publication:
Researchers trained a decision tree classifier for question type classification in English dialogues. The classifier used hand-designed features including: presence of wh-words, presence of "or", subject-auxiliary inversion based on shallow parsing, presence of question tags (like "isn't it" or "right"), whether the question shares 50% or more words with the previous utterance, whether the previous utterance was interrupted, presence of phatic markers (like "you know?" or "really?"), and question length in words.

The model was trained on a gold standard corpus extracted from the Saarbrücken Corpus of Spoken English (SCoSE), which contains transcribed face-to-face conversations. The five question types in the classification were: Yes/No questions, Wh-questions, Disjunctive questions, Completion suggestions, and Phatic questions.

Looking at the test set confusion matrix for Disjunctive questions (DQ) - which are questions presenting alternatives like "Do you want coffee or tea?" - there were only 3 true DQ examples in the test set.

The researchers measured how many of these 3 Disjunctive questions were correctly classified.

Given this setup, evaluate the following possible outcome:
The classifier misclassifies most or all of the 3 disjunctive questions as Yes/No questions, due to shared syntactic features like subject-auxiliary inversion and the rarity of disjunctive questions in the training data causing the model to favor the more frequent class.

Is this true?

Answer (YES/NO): NO